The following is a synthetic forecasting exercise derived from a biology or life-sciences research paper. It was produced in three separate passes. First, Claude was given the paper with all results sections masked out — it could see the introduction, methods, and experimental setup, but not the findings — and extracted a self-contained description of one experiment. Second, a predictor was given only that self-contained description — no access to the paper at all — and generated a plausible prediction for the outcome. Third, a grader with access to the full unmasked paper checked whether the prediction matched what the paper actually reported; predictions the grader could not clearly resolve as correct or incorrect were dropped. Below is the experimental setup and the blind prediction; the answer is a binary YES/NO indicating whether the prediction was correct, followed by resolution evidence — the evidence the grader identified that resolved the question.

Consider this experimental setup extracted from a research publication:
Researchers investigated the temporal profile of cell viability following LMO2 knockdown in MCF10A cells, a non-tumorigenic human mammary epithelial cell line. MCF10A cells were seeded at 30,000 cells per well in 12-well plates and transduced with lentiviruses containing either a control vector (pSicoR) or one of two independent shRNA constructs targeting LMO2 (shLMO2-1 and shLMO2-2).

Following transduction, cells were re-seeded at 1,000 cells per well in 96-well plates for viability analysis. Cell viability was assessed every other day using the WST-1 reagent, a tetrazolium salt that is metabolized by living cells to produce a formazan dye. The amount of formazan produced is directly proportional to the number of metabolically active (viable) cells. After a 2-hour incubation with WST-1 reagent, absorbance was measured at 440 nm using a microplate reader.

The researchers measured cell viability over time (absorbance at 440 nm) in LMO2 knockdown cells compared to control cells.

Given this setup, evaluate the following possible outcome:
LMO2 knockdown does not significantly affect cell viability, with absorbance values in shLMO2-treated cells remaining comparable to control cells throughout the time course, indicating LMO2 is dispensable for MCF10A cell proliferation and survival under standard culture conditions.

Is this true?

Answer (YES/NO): YES